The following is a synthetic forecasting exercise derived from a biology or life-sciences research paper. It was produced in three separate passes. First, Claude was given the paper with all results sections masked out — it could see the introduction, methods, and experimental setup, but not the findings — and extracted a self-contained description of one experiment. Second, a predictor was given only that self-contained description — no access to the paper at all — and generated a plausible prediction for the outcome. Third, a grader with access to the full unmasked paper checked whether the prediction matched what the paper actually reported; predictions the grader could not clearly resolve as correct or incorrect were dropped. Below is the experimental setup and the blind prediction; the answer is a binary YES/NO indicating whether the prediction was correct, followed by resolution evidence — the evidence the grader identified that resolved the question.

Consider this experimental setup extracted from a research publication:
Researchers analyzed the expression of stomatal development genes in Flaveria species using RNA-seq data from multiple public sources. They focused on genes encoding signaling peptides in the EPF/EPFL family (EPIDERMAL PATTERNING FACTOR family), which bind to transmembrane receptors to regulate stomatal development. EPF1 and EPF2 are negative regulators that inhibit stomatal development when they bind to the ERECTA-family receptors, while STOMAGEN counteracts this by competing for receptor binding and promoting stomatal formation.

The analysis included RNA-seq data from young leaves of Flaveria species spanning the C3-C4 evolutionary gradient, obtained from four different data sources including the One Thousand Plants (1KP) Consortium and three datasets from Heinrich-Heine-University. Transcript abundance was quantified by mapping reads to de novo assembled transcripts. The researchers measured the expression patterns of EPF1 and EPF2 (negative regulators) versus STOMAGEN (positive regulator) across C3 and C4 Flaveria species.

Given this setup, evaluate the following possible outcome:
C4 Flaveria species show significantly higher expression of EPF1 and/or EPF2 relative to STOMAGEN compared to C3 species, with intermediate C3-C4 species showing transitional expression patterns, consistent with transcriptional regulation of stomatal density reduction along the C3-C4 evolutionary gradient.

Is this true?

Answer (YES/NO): NO